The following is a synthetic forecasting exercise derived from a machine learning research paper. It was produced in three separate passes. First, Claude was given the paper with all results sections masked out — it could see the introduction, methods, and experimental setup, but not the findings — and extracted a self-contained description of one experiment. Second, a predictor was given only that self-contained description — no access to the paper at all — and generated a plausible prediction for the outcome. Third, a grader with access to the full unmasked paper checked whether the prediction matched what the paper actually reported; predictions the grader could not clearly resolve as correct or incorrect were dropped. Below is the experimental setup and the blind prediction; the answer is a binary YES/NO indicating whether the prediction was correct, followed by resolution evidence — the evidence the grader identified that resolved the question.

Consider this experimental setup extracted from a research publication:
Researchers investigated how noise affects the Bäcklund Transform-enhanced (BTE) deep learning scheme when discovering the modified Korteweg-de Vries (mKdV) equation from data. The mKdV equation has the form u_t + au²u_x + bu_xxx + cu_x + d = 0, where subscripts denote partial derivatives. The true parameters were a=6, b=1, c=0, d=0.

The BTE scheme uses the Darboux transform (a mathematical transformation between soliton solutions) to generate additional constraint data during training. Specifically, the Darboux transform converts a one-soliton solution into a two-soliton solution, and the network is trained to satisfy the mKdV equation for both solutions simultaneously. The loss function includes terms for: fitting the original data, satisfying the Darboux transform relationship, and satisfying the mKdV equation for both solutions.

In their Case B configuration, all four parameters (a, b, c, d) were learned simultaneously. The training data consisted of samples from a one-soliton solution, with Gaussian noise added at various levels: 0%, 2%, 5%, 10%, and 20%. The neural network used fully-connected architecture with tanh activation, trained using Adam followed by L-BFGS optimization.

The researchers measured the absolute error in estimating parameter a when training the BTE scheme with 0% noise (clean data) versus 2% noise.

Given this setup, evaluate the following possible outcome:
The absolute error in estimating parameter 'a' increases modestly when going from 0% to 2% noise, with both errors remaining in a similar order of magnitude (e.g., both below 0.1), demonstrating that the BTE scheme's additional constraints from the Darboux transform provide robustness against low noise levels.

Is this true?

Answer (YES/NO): NO